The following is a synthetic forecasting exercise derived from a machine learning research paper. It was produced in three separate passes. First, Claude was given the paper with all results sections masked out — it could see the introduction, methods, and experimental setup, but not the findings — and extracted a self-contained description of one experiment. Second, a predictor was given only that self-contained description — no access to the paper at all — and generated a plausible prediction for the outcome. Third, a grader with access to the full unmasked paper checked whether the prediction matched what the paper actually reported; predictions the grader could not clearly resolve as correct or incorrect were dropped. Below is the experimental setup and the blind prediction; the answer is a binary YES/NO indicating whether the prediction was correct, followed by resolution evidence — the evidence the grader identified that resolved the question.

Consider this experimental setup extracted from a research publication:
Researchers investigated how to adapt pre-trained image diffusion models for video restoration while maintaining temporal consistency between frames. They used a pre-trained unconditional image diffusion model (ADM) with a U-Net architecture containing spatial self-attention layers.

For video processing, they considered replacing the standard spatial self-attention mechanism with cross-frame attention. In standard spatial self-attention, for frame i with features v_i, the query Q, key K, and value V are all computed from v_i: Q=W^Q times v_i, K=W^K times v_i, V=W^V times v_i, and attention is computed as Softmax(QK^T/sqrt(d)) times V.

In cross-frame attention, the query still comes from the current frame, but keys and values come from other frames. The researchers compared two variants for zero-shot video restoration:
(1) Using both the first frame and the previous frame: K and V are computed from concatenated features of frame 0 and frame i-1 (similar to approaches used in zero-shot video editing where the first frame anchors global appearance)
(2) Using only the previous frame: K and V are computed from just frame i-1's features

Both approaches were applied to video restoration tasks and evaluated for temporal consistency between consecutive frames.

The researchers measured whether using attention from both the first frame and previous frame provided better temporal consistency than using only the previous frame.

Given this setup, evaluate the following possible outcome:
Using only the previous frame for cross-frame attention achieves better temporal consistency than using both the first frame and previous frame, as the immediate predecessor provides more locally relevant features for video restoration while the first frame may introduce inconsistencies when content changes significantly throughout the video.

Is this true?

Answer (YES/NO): NO